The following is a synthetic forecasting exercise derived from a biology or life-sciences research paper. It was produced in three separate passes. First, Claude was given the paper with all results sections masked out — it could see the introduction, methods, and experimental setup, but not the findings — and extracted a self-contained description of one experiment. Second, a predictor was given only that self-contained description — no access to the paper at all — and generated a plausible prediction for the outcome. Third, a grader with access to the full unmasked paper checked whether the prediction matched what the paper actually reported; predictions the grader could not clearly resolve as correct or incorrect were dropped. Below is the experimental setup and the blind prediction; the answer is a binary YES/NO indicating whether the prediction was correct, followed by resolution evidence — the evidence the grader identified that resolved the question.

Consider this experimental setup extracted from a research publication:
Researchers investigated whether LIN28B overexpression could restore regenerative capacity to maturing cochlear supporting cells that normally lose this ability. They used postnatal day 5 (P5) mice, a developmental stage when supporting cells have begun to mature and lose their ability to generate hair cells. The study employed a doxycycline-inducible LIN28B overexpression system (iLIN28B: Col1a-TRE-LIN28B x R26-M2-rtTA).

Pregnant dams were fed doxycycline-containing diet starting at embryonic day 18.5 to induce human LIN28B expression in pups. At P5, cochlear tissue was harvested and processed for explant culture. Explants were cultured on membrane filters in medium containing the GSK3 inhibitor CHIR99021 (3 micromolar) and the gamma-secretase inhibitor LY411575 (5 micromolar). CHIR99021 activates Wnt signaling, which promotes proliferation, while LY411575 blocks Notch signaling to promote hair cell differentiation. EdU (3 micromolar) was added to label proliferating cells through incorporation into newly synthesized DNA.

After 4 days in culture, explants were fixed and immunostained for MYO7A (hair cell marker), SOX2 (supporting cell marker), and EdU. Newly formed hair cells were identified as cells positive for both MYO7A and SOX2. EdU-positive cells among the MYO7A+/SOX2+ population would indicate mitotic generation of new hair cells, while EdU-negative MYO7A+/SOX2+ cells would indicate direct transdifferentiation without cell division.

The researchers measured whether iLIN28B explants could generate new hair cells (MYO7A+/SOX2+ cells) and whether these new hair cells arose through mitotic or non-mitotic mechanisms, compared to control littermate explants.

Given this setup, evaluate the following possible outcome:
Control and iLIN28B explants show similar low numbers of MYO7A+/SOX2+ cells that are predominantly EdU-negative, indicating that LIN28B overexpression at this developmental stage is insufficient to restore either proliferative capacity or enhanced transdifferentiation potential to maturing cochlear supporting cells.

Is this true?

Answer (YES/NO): NO